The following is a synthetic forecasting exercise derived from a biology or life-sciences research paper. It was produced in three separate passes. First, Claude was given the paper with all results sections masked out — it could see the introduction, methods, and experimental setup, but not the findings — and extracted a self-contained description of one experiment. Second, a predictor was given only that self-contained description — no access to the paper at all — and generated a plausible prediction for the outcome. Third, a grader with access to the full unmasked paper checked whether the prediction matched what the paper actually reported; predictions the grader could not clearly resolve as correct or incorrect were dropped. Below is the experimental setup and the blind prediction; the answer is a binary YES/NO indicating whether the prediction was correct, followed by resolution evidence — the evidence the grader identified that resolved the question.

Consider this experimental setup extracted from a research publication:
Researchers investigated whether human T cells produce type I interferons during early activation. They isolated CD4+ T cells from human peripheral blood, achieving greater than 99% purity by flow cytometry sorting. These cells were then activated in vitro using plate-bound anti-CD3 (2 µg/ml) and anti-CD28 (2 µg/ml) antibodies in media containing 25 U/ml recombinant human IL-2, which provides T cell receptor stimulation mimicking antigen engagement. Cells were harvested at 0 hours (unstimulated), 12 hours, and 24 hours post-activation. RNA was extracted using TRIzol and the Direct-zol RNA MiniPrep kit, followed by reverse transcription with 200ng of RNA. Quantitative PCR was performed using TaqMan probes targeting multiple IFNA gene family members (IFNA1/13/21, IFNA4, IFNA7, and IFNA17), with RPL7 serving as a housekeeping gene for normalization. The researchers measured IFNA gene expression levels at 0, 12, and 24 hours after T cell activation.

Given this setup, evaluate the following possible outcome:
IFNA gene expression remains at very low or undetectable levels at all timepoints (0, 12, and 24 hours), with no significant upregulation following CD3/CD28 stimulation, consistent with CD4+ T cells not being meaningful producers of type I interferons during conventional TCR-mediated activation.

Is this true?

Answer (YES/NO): NO